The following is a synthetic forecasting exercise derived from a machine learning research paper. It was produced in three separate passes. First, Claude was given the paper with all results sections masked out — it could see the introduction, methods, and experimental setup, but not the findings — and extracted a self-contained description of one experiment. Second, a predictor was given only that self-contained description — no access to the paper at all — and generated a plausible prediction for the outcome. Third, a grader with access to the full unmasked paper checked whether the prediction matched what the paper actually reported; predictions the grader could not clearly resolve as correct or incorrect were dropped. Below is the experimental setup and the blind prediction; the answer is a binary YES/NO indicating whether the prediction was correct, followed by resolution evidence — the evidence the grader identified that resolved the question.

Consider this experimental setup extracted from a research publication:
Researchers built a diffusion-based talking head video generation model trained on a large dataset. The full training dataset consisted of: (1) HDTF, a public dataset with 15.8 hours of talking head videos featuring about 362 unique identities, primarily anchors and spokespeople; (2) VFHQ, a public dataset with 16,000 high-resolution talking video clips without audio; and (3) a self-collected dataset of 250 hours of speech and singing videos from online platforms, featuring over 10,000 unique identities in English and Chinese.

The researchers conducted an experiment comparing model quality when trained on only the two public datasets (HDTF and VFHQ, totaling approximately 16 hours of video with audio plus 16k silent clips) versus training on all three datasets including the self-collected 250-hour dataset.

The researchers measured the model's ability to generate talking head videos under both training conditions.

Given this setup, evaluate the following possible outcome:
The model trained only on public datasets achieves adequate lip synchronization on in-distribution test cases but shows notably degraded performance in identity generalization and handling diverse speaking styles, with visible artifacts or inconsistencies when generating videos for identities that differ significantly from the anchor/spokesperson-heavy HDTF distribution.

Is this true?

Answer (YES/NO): NO